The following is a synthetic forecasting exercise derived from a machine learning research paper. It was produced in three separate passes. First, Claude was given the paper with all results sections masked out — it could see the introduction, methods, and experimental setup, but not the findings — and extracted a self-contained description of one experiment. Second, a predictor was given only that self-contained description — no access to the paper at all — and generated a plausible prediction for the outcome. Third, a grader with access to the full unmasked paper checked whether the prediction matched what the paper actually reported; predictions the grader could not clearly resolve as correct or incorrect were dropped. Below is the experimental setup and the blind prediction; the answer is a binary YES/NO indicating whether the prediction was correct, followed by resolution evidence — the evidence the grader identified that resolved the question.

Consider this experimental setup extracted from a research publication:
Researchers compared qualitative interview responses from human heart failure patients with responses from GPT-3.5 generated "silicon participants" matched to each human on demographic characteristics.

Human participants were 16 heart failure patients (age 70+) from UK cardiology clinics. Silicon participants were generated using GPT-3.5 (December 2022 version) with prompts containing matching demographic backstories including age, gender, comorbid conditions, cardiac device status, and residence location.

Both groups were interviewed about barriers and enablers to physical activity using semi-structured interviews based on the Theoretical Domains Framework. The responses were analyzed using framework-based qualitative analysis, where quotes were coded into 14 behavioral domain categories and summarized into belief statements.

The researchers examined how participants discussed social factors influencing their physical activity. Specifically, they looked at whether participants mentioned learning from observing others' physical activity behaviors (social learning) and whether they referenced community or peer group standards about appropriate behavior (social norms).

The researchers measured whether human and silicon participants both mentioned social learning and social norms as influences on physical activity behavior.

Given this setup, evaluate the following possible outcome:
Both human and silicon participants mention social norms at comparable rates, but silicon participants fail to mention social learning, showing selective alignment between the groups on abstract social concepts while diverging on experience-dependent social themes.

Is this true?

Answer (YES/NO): NO